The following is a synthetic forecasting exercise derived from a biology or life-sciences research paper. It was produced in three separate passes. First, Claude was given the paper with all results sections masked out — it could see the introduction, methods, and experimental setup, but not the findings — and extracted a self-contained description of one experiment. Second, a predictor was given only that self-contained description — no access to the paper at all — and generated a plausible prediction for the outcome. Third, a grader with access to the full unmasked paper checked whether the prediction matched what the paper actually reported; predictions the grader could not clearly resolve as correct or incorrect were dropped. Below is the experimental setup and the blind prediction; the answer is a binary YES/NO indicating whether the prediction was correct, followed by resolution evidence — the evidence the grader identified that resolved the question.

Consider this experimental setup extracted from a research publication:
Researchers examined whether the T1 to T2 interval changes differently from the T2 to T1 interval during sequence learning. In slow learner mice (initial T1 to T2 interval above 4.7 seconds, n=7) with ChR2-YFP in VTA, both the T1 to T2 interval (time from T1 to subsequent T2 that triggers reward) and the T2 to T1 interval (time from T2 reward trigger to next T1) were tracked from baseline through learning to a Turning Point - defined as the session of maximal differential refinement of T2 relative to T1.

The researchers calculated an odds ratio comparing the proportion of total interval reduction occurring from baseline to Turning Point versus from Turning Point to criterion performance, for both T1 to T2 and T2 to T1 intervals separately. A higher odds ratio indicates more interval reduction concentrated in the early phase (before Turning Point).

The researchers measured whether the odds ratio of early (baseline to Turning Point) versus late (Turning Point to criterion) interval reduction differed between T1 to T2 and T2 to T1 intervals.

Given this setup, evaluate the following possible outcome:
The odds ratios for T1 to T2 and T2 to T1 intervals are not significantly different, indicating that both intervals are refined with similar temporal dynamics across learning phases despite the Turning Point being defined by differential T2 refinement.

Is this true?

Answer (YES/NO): NO